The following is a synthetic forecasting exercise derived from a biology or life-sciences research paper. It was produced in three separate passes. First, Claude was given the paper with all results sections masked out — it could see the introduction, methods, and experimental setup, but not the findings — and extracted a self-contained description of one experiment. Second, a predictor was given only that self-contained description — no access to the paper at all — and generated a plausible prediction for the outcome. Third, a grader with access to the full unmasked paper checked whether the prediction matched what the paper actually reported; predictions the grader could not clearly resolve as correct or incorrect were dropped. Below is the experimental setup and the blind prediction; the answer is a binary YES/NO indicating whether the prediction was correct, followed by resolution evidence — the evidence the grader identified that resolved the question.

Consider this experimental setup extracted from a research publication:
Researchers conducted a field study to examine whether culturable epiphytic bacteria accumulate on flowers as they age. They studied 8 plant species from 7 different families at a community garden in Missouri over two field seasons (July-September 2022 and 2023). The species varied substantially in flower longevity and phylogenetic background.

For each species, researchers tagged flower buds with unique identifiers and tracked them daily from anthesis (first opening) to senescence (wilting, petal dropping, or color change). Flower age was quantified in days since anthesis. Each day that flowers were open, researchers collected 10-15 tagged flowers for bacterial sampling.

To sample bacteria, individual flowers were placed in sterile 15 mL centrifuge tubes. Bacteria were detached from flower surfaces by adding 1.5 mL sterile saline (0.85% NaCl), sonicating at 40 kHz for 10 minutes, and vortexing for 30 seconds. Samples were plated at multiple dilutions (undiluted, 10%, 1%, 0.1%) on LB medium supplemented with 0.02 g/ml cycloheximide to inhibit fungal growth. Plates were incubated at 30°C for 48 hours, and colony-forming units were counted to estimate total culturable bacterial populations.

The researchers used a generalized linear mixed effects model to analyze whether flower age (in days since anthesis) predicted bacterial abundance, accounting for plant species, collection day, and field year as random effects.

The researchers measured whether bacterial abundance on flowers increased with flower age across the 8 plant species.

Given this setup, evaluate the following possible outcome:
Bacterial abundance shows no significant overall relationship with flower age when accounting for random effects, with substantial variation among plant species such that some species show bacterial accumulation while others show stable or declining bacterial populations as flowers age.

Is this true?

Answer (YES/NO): NO